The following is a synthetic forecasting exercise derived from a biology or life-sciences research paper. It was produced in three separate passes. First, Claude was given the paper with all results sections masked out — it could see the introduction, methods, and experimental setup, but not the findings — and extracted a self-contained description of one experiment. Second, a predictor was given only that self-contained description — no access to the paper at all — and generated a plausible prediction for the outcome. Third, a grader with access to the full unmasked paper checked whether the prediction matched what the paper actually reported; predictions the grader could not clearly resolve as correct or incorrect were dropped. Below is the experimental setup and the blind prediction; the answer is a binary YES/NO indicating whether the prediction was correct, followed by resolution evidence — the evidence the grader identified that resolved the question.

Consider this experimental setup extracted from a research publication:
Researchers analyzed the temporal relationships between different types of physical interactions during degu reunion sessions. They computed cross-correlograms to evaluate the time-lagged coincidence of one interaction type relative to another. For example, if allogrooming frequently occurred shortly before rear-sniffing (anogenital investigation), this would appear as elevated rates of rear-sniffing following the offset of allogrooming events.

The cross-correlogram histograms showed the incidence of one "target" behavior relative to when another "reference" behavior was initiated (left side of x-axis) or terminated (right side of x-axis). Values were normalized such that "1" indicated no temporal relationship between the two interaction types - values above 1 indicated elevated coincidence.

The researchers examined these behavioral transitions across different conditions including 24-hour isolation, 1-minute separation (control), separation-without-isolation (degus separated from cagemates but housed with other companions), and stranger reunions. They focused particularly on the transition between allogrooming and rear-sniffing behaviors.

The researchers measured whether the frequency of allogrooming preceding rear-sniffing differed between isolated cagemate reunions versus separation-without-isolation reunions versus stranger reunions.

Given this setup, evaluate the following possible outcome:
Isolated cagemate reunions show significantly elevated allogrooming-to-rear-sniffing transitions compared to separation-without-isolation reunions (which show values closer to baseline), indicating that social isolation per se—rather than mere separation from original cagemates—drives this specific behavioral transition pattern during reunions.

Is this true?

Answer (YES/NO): YES